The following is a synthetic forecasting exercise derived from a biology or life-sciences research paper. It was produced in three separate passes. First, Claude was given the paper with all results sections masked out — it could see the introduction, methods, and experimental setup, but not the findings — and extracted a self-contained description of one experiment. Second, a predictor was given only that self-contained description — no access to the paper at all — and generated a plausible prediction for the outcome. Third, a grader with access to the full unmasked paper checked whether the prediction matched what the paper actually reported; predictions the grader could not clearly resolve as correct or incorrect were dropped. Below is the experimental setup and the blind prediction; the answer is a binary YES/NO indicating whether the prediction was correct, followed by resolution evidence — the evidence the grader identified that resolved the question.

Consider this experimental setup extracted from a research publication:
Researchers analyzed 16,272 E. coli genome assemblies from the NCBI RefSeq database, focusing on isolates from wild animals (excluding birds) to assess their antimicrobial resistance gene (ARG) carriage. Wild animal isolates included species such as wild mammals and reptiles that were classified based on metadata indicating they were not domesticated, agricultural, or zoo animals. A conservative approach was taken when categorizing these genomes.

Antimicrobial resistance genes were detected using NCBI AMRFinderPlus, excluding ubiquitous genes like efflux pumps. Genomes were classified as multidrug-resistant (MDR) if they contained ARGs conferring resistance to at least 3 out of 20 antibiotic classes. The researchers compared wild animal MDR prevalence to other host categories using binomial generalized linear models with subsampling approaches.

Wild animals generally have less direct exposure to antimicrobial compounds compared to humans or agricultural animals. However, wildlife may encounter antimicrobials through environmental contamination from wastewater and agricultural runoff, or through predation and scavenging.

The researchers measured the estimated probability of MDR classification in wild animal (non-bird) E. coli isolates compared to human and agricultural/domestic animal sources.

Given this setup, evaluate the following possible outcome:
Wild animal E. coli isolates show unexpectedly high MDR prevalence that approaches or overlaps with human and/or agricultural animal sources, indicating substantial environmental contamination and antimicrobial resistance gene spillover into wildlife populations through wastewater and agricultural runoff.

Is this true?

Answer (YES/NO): NO